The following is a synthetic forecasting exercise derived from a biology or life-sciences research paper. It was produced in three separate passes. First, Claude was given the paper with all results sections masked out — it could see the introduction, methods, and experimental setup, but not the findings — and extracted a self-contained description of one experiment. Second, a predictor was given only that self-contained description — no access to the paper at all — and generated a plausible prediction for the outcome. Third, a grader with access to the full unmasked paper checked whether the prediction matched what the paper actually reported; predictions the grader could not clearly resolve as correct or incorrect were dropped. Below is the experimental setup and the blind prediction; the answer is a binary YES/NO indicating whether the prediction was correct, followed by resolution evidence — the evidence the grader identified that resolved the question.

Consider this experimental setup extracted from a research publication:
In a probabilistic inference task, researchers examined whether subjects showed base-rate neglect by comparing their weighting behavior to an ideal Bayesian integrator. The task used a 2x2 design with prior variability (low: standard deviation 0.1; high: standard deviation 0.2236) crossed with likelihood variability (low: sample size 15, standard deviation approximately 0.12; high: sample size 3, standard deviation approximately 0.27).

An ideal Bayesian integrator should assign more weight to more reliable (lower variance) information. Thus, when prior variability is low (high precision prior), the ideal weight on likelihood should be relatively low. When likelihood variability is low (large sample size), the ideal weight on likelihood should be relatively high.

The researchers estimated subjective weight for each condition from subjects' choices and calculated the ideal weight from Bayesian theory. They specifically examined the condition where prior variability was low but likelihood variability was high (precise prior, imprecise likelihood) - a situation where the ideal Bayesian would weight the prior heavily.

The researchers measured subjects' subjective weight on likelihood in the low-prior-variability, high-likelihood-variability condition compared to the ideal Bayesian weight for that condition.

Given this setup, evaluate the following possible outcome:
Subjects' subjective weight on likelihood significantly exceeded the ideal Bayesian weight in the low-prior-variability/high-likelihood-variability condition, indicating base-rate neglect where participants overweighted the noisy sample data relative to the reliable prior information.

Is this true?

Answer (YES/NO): YES